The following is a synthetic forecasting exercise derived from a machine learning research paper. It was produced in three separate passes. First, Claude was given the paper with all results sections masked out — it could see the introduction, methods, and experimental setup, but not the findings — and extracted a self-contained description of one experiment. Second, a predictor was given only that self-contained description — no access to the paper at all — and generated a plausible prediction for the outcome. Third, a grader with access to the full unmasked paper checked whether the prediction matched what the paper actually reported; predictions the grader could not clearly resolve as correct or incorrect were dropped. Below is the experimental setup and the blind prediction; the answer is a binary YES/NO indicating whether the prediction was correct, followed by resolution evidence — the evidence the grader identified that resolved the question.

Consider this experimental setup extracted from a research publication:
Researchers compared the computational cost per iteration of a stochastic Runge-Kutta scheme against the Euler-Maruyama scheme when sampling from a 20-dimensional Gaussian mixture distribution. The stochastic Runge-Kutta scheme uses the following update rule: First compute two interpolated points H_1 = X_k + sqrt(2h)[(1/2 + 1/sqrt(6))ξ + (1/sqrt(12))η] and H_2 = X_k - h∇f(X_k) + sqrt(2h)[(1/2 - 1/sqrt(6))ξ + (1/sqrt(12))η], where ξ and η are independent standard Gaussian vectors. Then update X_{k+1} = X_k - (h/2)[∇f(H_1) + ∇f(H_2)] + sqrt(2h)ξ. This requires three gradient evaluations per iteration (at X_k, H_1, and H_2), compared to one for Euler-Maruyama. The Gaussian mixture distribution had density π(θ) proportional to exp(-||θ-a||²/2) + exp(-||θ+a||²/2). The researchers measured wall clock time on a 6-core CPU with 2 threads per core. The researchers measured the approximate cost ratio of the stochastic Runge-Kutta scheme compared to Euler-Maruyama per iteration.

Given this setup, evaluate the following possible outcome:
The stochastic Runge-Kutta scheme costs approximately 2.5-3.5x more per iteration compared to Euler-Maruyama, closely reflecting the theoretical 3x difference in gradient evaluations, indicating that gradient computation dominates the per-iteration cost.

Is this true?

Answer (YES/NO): YES